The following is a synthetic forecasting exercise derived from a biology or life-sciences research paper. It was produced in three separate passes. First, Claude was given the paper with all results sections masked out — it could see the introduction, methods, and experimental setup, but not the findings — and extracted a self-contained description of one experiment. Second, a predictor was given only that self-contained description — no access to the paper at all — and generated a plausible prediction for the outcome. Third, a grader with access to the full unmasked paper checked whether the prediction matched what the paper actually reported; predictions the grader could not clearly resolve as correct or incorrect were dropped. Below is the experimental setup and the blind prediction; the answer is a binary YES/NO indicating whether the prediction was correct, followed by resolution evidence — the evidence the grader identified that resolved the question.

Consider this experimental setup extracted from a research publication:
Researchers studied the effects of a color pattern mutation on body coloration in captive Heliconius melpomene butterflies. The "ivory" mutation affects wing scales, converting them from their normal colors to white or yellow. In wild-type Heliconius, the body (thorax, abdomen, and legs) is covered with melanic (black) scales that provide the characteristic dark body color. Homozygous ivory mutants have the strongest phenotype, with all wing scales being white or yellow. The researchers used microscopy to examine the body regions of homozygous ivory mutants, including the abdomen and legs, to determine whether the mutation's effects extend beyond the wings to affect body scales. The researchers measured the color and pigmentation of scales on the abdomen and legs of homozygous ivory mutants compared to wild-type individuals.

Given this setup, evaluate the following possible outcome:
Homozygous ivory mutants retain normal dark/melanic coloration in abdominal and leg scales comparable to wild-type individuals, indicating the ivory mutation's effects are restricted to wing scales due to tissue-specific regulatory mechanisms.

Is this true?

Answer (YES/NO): NO